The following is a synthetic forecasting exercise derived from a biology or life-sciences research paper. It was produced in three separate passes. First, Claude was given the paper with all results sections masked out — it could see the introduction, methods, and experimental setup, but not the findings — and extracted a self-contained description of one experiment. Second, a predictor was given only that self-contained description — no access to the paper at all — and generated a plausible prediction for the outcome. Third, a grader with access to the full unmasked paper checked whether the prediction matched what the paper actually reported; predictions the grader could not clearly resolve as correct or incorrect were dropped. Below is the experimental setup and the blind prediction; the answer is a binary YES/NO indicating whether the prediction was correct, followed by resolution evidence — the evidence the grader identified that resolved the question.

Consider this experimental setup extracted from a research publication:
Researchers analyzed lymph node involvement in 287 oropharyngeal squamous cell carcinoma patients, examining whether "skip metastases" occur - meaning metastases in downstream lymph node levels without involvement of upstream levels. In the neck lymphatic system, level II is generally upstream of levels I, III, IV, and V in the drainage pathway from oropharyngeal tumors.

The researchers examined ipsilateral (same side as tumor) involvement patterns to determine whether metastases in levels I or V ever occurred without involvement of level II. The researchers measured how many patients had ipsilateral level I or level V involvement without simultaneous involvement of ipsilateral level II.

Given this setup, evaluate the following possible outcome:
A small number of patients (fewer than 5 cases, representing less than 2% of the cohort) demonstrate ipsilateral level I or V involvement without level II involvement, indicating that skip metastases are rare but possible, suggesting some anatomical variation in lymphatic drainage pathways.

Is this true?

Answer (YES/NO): NO